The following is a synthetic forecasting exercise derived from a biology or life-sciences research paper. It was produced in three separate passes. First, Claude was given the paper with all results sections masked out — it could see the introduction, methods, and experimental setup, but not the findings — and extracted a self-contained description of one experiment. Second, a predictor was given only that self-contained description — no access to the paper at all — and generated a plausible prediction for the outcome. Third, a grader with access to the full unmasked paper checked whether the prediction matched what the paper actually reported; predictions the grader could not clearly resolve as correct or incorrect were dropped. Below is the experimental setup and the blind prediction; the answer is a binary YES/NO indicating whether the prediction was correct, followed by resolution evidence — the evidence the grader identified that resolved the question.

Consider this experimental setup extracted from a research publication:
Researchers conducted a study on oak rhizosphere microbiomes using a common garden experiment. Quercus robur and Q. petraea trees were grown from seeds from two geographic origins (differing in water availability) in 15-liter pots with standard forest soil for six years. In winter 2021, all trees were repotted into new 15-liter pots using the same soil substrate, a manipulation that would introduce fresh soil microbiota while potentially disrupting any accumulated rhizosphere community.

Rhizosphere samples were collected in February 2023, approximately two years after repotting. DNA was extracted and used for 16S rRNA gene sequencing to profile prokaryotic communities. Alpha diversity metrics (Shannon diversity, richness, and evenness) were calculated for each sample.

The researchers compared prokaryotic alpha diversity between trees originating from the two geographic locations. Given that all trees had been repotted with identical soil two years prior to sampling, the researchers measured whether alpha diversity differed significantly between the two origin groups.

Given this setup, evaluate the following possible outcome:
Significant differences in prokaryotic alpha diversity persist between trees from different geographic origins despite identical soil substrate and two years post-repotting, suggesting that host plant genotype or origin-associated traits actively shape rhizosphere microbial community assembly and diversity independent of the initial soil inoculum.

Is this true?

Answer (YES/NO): YES